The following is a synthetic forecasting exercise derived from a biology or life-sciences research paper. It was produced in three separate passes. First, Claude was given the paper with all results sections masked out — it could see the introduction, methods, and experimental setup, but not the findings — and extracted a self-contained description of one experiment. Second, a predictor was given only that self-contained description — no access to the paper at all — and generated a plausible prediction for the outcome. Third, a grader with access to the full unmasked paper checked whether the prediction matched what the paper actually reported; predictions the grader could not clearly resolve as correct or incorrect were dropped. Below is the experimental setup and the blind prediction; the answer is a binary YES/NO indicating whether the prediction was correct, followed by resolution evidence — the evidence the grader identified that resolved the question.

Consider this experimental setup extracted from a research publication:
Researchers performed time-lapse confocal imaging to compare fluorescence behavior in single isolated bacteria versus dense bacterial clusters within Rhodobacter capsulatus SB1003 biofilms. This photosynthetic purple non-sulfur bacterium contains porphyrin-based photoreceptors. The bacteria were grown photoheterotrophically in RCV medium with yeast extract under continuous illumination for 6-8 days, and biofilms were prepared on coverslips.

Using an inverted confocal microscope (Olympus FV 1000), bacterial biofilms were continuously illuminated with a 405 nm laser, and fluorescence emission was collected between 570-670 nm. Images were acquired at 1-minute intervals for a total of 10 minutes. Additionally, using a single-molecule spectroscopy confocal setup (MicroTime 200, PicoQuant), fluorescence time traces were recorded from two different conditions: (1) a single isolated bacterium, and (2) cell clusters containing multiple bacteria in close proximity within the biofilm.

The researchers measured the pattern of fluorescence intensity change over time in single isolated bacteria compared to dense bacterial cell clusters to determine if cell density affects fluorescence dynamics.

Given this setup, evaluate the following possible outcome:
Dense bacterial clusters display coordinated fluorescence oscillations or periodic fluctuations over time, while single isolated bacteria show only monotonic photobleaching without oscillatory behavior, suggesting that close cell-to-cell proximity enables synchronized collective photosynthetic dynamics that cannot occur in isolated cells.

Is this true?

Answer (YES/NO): NO